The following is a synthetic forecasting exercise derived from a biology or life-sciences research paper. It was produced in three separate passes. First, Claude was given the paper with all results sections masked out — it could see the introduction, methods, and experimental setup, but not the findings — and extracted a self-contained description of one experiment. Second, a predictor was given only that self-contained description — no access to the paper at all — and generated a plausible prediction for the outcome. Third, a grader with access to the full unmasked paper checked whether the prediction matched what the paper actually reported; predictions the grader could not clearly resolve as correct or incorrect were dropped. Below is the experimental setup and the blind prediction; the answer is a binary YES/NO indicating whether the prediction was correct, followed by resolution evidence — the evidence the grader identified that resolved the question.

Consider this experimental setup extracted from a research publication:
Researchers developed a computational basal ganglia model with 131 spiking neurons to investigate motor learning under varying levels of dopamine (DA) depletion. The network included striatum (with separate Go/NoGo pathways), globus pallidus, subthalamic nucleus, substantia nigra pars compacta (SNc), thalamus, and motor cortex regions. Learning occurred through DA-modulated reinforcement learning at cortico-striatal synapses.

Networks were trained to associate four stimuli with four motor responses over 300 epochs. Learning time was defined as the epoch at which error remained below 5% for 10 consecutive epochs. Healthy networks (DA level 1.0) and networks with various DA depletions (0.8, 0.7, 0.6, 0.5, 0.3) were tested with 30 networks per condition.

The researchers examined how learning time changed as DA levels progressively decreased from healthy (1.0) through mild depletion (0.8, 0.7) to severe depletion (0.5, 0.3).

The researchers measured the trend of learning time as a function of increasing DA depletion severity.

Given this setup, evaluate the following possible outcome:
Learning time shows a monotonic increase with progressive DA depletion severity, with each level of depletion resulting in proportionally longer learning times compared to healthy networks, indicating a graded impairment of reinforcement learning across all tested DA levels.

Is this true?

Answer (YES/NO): NO